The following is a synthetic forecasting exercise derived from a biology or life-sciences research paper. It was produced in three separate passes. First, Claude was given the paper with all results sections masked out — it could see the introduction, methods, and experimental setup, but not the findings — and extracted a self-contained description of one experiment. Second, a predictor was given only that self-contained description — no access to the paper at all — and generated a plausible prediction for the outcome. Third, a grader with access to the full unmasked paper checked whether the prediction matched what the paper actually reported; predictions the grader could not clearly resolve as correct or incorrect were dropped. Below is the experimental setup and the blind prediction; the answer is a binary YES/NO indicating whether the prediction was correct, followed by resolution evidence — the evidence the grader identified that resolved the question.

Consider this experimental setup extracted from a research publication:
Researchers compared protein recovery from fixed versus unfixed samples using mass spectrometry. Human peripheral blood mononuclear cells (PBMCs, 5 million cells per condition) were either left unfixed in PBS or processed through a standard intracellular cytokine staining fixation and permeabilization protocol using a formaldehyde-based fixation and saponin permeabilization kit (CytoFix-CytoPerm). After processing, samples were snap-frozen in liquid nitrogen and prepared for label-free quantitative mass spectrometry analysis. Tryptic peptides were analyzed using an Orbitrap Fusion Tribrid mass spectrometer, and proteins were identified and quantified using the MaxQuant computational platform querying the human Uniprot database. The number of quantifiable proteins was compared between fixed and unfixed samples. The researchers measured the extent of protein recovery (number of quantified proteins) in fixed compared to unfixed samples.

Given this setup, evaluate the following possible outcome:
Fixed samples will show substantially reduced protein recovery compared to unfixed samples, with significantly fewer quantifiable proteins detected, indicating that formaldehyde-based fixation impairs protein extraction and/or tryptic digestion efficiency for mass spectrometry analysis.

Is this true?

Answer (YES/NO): NO